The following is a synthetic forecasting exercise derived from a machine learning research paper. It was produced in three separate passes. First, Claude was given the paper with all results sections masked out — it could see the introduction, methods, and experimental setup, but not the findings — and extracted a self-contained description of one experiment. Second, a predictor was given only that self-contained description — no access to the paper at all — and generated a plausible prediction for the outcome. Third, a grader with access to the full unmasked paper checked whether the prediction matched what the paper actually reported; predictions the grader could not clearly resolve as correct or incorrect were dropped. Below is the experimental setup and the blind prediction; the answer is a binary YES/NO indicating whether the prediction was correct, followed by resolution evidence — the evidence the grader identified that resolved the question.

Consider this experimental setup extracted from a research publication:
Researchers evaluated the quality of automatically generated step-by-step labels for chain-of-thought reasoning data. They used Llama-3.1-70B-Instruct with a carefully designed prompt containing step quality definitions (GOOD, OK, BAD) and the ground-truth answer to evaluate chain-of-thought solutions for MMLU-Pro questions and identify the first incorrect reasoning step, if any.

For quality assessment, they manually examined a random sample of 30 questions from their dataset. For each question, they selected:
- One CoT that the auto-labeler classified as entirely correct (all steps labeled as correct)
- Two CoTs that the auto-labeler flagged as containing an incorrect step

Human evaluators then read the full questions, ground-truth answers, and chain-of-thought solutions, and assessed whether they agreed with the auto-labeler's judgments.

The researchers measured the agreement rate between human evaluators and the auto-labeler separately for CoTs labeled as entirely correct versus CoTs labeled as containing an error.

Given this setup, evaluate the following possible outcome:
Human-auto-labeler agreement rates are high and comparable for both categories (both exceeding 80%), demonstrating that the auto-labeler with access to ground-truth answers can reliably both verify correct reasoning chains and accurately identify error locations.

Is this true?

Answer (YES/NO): NO